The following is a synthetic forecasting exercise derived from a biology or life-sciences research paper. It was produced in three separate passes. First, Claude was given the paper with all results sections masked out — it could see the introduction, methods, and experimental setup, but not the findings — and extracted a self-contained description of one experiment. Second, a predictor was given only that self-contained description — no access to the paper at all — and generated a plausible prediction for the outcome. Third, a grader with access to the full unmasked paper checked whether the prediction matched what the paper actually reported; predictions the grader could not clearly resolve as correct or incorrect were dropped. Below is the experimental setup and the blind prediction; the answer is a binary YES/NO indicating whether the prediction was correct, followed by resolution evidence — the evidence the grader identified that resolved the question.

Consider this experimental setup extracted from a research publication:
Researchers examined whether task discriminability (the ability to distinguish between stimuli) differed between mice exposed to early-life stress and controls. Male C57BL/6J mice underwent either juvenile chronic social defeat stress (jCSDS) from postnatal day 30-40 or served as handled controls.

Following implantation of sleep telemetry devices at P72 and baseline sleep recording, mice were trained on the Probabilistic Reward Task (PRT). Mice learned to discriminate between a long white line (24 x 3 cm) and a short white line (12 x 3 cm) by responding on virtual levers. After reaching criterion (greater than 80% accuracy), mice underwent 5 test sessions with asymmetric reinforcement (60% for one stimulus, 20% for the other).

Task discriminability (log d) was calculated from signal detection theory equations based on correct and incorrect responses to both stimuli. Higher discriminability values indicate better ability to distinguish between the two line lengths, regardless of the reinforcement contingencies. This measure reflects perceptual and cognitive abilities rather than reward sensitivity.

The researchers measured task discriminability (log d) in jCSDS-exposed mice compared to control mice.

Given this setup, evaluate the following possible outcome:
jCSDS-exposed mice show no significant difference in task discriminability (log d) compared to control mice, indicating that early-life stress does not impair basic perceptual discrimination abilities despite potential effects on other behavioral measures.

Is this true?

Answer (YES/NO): YES